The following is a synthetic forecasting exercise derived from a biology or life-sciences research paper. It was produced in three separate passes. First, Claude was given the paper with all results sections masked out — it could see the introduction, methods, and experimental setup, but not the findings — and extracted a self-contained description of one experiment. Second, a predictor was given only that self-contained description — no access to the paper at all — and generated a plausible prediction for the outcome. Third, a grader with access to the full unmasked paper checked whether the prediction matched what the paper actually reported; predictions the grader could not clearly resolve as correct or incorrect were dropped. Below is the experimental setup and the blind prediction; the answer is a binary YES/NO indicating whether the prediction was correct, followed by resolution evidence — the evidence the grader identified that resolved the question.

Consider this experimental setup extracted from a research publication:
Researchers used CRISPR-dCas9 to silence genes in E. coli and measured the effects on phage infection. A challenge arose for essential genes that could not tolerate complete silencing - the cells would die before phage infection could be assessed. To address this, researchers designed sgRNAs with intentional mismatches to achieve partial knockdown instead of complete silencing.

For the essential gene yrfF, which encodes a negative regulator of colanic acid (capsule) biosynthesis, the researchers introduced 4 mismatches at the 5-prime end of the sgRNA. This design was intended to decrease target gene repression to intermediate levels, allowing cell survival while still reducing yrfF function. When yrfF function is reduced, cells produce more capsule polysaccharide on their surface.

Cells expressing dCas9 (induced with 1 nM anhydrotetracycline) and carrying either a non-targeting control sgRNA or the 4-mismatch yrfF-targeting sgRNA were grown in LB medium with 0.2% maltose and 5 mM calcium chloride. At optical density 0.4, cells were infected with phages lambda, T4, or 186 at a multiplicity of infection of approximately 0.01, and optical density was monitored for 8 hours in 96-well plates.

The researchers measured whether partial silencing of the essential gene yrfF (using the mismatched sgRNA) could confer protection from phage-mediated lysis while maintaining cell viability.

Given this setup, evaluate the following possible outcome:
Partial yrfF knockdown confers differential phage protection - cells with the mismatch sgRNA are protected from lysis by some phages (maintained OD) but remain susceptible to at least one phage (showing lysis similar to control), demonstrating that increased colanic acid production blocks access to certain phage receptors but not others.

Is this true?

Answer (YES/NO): NO